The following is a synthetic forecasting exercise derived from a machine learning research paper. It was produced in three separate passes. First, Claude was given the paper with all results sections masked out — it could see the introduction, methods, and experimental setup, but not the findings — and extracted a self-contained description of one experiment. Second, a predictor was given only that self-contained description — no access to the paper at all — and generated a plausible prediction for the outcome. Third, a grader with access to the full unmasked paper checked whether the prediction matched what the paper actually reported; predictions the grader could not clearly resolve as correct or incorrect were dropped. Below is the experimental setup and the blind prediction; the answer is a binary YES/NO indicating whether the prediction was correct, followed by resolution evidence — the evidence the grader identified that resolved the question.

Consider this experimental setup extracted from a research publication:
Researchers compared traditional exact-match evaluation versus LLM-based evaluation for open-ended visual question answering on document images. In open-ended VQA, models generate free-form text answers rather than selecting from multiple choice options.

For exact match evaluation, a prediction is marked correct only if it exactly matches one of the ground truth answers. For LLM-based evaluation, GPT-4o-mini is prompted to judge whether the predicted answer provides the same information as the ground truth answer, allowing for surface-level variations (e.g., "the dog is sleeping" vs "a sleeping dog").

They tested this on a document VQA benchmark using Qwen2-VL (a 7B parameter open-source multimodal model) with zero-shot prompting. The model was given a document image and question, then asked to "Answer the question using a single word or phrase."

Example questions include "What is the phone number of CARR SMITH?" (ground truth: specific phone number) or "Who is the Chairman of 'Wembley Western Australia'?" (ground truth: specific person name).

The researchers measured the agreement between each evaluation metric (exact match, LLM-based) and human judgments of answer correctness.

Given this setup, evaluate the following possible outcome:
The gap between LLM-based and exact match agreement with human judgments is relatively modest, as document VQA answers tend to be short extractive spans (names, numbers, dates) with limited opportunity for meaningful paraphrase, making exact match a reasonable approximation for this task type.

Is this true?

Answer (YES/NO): NO